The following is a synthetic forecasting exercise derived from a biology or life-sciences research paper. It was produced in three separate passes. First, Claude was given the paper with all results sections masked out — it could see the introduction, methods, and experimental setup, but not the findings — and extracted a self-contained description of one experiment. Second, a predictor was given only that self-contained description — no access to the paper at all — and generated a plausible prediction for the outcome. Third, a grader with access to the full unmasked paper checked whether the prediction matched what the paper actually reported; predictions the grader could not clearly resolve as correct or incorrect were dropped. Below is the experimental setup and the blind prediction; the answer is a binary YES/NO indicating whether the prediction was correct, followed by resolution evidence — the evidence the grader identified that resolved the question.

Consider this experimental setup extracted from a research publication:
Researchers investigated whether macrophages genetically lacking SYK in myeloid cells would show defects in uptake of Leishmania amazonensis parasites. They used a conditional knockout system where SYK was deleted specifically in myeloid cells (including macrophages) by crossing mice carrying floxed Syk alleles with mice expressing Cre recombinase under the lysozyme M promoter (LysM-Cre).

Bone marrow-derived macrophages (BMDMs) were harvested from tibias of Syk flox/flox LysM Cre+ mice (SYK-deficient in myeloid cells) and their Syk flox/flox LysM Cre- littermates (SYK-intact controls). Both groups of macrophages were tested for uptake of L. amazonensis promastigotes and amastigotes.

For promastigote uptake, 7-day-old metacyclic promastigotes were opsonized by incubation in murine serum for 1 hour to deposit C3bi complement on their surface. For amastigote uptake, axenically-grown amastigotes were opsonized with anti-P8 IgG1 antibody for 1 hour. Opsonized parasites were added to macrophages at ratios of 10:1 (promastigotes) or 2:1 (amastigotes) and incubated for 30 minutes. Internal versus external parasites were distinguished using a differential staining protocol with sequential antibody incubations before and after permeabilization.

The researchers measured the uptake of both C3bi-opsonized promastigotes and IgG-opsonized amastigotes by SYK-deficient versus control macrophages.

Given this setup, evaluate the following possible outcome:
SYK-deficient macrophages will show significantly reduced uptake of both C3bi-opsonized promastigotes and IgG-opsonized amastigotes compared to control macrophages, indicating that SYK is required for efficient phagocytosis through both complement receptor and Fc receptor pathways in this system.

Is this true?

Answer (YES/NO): YES